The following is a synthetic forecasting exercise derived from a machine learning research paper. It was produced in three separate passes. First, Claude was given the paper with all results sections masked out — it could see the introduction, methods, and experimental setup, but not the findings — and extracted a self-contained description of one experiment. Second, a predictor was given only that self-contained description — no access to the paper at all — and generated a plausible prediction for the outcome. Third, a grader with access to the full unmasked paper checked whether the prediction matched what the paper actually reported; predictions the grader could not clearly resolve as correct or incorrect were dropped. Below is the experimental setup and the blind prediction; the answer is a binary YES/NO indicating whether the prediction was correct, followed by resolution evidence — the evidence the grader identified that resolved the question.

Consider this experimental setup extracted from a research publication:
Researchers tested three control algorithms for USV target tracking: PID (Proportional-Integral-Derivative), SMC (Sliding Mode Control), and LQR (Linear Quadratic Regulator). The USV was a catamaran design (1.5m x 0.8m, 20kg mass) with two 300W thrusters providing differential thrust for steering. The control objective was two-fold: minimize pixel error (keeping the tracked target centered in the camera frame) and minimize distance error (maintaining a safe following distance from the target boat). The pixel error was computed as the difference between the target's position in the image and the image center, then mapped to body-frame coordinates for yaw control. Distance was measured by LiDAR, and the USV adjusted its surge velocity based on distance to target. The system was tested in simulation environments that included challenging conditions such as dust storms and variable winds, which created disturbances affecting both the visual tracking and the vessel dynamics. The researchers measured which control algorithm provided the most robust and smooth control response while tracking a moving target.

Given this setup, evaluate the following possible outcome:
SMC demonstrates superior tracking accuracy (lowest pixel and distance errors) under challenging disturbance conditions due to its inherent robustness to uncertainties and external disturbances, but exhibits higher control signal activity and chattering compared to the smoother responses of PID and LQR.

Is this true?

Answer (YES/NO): NO